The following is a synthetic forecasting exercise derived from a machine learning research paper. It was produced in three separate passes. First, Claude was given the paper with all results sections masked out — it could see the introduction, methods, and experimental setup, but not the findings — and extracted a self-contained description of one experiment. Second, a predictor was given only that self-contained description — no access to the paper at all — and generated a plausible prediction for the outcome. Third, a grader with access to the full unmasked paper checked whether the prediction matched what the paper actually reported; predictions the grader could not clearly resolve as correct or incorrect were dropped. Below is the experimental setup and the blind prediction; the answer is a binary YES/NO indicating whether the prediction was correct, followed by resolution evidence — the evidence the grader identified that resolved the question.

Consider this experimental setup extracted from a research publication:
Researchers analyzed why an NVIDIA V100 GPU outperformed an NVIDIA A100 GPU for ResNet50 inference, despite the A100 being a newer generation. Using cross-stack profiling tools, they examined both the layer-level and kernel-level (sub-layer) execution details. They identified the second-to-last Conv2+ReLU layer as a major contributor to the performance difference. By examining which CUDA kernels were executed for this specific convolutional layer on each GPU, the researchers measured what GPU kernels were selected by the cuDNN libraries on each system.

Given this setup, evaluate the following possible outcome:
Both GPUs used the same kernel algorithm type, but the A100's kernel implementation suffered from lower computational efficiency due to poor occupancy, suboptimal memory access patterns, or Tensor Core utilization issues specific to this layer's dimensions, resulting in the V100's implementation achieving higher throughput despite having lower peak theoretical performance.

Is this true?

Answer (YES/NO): NO